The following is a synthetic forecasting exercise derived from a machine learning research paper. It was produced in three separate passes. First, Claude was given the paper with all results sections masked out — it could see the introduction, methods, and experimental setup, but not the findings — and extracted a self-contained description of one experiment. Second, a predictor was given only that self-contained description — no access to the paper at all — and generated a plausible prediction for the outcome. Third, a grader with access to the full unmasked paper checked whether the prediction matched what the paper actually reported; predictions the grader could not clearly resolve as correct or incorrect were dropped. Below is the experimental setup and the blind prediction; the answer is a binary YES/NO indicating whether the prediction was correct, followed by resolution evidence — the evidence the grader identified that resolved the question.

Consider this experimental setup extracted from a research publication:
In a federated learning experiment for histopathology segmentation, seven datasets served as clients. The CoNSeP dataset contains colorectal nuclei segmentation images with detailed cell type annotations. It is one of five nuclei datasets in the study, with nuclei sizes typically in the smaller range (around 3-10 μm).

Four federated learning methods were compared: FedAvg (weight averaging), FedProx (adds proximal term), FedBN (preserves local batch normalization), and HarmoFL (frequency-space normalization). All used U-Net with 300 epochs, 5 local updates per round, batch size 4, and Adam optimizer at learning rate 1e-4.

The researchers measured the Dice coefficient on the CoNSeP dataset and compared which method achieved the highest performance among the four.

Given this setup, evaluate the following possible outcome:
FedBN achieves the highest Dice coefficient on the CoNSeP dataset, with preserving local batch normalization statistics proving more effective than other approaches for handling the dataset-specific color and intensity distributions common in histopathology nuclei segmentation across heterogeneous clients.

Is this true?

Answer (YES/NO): YES